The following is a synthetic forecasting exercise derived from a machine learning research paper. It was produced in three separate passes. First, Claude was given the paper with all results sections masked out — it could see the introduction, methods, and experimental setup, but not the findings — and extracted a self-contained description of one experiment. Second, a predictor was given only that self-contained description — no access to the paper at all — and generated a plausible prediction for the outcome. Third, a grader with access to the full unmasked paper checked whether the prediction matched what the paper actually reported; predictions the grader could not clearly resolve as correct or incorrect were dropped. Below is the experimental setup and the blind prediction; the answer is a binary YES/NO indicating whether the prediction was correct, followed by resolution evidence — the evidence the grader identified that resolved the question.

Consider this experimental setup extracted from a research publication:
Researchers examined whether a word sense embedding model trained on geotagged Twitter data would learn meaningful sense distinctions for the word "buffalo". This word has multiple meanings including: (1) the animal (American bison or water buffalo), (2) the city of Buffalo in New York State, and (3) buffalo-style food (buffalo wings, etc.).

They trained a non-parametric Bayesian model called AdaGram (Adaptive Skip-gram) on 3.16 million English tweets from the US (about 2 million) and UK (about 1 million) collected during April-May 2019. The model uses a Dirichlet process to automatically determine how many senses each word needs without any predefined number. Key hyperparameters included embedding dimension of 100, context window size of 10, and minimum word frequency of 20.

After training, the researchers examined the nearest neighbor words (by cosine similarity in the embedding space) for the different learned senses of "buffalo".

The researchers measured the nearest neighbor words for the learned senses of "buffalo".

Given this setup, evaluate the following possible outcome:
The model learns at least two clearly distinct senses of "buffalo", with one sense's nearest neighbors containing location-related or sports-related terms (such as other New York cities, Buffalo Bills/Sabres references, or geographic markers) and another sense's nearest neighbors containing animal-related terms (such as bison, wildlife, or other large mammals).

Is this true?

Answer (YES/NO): NO